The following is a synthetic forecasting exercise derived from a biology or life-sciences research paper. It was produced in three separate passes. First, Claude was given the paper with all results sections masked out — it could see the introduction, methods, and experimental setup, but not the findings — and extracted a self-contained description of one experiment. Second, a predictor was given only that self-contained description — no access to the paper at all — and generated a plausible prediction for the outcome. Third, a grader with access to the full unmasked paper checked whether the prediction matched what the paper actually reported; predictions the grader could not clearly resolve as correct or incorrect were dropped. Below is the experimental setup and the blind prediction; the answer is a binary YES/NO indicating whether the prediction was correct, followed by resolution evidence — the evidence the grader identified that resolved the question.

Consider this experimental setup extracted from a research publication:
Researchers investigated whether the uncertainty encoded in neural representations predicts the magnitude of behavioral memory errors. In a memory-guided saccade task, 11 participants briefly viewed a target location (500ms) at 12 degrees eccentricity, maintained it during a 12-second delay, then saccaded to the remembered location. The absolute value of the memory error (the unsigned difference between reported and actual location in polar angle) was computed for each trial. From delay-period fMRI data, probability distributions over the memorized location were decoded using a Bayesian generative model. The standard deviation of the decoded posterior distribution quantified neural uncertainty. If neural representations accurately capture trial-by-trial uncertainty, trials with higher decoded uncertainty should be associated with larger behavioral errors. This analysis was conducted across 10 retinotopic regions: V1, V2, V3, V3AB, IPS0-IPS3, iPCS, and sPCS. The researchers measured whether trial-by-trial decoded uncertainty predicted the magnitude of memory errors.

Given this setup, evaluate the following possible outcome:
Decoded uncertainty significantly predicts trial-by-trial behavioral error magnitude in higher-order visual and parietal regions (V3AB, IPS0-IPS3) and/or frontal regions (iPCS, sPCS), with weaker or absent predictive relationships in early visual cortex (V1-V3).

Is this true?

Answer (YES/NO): NO